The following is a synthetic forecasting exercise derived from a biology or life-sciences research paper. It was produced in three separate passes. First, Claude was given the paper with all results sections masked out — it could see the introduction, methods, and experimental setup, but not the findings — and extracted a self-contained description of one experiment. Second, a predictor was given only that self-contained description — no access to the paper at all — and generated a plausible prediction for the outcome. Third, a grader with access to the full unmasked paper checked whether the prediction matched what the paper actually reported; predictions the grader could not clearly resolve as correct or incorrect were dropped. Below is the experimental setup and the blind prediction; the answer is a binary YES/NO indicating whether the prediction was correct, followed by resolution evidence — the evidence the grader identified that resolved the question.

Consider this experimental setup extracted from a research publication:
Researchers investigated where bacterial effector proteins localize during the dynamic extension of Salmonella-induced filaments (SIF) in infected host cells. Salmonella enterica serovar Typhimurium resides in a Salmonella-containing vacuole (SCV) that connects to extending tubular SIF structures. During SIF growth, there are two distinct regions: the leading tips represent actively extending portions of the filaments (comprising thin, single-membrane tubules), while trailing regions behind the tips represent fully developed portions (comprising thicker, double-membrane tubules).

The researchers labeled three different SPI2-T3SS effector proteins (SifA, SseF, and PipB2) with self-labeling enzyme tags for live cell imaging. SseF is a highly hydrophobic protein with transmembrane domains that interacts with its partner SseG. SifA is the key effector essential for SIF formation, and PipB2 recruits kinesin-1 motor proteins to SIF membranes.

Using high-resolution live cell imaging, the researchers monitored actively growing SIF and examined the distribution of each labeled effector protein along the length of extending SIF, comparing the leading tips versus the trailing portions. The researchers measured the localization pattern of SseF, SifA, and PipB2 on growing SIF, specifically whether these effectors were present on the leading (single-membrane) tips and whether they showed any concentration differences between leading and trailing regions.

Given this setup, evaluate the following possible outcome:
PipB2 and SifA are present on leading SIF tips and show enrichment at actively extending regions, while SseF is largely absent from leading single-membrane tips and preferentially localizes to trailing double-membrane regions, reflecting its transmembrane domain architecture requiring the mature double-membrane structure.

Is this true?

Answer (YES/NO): NO